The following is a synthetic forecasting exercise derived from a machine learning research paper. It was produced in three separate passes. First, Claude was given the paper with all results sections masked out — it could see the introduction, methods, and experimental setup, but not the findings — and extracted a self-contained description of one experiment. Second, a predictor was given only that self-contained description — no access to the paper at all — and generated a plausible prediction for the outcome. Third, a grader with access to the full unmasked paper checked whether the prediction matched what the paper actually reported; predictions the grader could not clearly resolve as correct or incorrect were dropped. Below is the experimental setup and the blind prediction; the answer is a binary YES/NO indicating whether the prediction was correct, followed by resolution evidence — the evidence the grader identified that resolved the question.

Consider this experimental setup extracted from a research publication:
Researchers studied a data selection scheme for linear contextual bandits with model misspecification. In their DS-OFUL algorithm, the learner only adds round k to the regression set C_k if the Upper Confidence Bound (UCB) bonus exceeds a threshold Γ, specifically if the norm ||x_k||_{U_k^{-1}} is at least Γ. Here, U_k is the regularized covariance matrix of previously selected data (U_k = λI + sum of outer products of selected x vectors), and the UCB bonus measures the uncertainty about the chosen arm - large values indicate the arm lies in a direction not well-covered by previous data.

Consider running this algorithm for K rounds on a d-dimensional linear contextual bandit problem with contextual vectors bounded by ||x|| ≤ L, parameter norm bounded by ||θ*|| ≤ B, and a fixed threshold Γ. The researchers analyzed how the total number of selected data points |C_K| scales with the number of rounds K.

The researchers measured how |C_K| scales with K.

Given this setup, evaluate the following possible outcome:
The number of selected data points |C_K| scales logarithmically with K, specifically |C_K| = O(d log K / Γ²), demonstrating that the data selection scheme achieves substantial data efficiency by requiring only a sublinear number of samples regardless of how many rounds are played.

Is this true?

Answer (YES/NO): NO